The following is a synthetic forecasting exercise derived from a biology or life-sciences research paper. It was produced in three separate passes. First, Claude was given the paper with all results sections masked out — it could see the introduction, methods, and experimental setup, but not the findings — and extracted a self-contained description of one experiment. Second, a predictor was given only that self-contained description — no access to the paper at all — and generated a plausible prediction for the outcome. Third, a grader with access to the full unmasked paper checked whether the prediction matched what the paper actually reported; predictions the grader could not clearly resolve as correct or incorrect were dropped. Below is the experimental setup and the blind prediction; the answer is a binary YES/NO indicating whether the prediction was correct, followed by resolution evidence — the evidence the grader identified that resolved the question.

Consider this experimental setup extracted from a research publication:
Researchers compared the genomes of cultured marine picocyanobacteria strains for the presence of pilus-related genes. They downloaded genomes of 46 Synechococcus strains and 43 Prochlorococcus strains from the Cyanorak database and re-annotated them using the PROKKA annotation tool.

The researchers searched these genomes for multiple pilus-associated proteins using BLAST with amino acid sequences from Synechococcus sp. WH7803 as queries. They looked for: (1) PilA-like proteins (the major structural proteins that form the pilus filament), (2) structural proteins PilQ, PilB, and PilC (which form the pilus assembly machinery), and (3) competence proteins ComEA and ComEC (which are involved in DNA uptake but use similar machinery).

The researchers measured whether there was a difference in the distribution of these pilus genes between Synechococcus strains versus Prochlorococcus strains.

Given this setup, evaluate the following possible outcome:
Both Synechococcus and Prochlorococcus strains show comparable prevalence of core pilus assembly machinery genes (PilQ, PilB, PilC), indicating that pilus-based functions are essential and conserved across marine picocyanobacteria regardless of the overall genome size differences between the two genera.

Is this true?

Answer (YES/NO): NO